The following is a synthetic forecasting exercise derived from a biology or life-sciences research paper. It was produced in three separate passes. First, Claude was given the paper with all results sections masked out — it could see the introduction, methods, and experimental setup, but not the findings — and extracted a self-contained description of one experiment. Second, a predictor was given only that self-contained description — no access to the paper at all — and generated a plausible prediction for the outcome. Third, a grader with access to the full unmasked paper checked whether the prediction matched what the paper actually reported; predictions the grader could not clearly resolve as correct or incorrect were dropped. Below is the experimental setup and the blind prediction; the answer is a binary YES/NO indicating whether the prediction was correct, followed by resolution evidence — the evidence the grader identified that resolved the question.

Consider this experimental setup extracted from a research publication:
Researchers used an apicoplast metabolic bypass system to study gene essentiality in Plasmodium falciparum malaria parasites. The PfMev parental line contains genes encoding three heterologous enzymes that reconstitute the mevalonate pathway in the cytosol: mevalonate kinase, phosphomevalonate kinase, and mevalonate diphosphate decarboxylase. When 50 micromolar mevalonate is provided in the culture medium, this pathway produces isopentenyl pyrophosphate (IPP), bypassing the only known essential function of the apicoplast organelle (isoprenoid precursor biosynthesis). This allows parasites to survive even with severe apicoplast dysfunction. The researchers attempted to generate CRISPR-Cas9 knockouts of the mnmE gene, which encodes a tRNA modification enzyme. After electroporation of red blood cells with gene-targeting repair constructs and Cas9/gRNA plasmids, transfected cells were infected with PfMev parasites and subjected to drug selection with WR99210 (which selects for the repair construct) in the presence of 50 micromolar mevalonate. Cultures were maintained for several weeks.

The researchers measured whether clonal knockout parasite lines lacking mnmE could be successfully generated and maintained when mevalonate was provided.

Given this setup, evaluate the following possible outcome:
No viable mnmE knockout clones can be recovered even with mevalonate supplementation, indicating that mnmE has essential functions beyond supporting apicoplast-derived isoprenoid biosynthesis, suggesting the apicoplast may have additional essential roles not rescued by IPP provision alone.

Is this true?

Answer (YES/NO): NO